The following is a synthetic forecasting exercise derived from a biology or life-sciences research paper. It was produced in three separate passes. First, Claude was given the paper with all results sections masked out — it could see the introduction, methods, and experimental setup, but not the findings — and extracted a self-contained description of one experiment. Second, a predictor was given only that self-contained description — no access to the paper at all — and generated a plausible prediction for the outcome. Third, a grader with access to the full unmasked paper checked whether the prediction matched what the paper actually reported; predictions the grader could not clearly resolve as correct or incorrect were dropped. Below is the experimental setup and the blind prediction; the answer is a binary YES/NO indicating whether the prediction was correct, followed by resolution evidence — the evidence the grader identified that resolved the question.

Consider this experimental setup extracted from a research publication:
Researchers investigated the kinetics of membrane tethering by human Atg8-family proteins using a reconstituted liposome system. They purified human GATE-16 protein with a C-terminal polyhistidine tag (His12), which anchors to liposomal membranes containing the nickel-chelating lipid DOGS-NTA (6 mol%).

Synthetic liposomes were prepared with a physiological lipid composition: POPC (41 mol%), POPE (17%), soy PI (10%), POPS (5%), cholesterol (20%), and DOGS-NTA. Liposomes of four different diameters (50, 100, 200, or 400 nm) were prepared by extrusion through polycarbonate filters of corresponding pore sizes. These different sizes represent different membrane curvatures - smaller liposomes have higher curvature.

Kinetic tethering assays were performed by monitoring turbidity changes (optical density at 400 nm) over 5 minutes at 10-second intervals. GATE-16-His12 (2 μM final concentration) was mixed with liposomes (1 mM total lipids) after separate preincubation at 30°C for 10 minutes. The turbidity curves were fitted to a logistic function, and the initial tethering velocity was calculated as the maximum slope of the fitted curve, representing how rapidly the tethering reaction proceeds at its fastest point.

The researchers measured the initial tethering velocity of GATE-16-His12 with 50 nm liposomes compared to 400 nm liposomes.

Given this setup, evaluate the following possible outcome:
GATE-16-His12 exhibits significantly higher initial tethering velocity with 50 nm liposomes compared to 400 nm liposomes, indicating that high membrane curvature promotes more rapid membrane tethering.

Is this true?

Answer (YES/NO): NO